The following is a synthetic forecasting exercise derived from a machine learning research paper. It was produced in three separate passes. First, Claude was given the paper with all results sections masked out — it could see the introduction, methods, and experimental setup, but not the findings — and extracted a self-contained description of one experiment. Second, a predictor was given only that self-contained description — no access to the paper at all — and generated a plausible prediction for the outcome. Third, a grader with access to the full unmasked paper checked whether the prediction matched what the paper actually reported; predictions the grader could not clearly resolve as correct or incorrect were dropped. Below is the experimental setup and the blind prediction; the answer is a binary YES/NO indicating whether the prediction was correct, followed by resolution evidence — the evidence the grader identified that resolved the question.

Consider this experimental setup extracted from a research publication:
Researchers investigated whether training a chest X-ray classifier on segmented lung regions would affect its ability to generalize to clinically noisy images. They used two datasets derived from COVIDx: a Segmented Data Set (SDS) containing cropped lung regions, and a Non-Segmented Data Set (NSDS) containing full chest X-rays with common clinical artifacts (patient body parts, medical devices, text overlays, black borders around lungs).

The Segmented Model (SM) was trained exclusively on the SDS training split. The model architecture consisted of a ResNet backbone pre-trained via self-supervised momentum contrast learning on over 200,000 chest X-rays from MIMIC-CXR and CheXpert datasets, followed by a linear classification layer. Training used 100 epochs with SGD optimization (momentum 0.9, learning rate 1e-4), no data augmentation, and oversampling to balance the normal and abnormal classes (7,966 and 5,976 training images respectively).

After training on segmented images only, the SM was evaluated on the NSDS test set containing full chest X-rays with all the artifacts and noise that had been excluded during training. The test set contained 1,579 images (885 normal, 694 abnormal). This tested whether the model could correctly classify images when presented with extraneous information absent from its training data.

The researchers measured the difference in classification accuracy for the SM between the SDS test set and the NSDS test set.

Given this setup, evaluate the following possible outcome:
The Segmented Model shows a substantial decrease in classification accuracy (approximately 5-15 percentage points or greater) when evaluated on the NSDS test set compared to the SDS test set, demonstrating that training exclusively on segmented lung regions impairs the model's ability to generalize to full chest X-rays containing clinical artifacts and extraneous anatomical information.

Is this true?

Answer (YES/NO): NO